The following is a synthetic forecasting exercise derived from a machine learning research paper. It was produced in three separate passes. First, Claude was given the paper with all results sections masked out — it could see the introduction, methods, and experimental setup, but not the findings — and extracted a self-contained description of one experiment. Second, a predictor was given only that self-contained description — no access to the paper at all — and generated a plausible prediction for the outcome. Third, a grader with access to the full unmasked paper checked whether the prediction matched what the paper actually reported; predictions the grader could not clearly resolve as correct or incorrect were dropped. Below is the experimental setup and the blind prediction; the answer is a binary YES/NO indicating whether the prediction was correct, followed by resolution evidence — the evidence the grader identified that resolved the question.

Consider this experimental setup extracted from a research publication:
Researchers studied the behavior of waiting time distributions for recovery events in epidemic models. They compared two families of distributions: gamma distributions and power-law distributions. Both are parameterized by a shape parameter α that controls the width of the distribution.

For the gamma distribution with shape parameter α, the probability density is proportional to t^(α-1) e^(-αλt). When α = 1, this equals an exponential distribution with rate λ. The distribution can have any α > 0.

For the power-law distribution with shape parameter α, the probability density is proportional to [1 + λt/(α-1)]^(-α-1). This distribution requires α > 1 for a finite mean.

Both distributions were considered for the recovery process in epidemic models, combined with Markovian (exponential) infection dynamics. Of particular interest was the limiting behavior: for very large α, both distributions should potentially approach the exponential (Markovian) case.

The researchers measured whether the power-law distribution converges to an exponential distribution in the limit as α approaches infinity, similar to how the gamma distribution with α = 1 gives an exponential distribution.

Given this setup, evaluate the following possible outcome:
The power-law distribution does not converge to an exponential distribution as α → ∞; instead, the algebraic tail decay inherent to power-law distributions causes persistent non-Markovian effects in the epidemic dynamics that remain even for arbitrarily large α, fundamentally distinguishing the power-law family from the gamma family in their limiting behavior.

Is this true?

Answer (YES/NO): NO